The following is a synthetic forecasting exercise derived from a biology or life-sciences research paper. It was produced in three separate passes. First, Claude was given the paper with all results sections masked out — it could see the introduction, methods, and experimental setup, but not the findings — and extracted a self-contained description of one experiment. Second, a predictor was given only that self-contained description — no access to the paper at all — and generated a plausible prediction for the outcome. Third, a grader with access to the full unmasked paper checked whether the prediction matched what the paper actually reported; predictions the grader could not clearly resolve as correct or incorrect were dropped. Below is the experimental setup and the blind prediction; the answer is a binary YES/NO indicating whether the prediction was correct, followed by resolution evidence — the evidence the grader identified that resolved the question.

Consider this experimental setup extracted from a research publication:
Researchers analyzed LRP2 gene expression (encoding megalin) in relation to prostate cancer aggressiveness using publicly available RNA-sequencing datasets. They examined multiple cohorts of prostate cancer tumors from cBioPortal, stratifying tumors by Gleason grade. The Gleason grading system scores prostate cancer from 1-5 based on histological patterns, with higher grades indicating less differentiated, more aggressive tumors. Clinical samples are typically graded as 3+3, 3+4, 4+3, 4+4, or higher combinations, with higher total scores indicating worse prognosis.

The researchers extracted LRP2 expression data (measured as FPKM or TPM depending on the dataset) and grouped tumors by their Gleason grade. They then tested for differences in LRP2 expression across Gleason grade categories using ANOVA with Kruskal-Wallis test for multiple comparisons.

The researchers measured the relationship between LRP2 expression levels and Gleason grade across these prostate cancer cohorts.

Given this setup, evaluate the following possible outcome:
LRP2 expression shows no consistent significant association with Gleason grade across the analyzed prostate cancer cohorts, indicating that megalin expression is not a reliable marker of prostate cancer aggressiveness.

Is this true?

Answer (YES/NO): NO